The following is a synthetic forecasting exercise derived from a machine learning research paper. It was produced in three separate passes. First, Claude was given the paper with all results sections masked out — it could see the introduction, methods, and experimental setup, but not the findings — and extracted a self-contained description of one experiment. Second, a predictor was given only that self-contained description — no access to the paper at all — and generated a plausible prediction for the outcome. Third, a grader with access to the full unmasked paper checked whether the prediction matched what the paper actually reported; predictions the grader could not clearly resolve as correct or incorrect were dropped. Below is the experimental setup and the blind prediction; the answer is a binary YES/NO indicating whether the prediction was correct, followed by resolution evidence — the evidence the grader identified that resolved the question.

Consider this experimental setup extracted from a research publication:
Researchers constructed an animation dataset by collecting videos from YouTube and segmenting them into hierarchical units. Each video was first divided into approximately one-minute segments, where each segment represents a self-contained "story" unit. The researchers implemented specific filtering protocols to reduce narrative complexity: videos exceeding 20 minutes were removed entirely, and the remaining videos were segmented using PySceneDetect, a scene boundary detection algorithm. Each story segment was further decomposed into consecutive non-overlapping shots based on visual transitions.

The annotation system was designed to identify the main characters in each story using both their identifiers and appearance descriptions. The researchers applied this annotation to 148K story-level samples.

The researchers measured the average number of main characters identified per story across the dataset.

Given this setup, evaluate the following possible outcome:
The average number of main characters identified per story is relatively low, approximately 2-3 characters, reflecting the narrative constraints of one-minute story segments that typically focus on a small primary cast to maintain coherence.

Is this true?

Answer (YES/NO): YES